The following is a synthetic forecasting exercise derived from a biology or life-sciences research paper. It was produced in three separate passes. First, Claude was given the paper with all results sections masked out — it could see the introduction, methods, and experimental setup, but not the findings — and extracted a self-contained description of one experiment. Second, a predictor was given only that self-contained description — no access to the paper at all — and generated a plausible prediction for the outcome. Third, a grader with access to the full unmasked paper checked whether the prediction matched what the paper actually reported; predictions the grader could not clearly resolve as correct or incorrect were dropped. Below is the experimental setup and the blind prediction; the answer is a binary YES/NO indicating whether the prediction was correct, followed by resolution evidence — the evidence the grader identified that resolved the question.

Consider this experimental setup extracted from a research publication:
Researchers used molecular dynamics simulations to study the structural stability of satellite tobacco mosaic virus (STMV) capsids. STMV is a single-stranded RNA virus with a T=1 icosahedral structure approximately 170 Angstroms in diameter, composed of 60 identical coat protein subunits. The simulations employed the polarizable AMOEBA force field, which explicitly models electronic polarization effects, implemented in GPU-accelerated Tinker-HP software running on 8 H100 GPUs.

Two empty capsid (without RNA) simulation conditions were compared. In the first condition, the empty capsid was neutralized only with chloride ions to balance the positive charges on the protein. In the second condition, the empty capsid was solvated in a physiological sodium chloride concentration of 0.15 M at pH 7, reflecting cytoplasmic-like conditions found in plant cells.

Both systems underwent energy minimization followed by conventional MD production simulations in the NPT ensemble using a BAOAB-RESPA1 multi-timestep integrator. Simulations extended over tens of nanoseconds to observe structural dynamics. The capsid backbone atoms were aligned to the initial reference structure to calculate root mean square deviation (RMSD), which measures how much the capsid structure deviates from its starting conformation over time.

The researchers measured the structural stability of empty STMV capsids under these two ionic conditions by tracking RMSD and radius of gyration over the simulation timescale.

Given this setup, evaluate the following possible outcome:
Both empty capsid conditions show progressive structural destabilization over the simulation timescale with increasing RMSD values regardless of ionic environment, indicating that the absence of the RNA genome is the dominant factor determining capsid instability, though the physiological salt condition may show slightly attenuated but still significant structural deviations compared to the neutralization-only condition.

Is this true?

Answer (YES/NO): NO